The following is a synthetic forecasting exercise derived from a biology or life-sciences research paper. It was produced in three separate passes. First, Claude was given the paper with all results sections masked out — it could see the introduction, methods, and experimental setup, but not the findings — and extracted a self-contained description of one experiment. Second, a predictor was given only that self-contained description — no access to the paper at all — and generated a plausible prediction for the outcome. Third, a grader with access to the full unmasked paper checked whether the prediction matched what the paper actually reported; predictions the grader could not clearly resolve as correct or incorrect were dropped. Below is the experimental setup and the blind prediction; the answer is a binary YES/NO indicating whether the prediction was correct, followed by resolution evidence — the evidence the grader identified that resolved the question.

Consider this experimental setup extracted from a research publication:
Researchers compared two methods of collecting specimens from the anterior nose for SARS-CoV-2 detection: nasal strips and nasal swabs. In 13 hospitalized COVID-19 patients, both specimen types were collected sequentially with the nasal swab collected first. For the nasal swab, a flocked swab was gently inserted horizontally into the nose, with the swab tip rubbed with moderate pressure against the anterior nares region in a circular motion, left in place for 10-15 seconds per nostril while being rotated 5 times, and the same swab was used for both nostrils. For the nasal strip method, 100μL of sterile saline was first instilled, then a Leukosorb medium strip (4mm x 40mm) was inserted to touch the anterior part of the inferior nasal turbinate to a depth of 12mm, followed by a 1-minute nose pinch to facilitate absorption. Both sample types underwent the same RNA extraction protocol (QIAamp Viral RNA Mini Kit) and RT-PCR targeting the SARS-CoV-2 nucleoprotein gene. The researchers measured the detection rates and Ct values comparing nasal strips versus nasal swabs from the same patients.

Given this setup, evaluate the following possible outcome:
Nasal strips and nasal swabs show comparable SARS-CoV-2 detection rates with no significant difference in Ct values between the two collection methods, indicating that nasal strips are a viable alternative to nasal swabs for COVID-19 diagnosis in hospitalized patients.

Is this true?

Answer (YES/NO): YES